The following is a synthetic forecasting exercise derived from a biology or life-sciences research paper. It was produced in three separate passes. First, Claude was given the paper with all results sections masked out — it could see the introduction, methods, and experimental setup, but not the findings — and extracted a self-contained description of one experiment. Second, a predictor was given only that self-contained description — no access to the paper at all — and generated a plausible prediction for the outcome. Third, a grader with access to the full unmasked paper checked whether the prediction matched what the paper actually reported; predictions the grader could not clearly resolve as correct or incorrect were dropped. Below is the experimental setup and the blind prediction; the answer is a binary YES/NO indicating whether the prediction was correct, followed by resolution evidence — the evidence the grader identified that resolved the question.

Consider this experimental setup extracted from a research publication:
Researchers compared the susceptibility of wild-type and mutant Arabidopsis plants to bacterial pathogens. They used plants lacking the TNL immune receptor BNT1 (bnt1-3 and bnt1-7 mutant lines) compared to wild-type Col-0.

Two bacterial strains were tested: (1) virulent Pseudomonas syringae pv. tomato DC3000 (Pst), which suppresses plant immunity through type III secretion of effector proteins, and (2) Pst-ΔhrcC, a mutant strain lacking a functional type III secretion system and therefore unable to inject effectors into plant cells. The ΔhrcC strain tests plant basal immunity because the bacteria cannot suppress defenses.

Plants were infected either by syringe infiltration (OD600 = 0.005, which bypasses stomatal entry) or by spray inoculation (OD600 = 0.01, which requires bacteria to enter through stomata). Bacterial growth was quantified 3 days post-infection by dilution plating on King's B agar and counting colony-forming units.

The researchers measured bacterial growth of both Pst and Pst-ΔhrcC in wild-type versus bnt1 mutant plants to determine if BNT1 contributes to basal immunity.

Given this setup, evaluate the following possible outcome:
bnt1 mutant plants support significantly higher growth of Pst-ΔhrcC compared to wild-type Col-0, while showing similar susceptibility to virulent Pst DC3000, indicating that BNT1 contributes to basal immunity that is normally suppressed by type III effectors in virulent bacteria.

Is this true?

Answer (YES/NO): NO